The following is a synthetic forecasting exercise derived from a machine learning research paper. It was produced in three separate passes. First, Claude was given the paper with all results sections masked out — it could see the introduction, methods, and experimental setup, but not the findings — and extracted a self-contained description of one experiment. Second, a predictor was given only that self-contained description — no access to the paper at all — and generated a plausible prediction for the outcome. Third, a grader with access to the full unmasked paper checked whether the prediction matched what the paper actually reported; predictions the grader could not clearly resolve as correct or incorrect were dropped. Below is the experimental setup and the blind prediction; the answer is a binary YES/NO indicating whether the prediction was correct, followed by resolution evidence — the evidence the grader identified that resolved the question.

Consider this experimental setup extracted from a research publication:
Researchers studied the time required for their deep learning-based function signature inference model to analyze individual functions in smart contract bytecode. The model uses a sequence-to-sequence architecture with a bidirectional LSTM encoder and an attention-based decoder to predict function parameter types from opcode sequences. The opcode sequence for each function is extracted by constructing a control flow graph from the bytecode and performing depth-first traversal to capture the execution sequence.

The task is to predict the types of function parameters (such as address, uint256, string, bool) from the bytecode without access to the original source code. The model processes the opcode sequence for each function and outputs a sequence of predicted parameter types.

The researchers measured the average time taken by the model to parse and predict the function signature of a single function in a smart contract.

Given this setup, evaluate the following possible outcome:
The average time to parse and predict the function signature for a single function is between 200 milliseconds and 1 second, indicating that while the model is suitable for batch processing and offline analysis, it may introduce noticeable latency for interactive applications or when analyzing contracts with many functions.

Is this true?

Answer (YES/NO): YES